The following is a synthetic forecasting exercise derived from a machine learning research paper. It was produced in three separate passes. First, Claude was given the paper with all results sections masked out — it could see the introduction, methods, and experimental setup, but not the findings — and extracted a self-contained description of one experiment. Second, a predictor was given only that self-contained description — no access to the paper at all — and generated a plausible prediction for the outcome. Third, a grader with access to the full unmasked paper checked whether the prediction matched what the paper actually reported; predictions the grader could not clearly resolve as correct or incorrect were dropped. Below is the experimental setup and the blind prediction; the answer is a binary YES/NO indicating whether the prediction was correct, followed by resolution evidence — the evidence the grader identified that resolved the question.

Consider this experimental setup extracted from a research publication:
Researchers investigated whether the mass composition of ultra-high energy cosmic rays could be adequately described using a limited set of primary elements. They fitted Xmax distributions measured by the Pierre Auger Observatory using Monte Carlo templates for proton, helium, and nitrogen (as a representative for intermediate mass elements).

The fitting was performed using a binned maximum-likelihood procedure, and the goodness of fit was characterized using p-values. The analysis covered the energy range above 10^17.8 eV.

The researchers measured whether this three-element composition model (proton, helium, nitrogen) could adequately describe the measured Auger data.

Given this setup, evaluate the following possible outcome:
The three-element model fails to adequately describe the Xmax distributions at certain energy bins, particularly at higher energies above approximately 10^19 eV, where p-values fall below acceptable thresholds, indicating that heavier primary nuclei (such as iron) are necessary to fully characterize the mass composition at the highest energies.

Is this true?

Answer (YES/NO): NO